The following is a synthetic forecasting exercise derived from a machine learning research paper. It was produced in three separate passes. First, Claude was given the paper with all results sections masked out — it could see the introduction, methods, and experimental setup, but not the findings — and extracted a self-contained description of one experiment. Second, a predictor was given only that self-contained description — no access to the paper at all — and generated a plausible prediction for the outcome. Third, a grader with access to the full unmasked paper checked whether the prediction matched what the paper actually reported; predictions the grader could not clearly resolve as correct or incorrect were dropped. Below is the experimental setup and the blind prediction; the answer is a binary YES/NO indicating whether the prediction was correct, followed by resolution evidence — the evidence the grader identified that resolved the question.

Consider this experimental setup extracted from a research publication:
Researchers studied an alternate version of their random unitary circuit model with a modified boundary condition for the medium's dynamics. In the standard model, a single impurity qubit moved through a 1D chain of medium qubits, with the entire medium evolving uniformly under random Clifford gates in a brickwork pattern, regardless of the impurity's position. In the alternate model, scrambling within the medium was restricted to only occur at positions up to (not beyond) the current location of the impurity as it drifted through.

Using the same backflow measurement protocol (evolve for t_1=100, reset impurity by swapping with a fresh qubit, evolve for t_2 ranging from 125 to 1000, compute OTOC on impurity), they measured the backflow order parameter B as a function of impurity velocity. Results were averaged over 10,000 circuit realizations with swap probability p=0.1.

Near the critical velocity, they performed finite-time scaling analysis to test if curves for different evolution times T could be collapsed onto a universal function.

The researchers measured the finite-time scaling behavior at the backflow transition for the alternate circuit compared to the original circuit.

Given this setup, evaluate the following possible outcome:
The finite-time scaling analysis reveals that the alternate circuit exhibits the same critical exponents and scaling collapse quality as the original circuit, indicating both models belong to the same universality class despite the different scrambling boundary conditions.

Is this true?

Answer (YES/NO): NO